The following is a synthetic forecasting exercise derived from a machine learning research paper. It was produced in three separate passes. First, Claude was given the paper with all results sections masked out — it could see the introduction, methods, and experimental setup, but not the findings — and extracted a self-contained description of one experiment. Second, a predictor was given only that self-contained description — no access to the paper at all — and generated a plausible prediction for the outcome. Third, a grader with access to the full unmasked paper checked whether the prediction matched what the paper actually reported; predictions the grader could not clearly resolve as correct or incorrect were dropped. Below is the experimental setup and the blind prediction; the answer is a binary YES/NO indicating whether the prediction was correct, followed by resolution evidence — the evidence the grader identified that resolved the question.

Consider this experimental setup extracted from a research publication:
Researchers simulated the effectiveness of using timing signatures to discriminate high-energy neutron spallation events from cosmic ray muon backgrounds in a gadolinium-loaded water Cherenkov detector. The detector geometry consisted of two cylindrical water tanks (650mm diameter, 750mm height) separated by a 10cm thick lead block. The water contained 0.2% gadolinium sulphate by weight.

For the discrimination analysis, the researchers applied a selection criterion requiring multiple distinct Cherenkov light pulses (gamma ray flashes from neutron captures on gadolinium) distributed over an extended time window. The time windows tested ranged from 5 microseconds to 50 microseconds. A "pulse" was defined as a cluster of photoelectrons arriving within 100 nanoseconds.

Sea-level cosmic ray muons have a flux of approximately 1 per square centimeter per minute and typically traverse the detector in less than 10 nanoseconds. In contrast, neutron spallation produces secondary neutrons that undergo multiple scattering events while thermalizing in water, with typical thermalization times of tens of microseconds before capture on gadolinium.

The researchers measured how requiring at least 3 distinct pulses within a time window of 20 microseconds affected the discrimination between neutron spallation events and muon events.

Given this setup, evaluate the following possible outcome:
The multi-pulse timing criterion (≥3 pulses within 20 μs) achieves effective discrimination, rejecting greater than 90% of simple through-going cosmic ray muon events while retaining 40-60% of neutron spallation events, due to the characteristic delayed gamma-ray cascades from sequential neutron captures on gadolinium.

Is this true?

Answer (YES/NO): NO